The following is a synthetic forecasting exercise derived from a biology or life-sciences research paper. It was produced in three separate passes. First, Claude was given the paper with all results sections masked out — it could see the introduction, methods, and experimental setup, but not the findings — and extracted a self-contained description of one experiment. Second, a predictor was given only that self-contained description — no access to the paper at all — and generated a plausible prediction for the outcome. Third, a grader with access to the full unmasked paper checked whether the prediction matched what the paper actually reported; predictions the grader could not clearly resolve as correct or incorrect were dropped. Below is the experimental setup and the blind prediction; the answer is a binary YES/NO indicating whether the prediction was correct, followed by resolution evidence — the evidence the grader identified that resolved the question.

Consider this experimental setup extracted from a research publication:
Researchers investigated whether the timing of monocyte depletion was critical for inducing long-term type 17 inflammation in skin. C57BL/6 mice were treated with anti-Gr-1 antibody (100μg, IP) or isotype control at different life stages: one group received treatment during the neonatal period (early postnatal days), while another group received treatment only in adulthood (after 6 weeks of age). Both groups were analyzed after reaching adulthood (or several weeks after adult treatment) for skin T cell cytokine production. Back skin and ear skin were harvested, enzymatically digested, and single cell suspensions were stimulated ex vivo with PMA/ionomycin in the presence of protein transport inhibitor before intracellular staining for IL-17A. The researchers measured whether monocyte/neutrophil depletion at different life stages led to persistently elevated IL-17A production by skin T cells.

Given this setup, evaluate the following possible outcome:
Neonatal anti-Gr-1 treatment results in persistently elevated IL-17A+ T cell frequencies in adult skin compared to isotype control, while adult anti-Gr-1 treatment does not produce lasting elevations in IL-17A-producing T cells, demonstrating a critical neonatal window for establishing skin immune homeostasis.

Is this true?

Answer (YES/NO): YES